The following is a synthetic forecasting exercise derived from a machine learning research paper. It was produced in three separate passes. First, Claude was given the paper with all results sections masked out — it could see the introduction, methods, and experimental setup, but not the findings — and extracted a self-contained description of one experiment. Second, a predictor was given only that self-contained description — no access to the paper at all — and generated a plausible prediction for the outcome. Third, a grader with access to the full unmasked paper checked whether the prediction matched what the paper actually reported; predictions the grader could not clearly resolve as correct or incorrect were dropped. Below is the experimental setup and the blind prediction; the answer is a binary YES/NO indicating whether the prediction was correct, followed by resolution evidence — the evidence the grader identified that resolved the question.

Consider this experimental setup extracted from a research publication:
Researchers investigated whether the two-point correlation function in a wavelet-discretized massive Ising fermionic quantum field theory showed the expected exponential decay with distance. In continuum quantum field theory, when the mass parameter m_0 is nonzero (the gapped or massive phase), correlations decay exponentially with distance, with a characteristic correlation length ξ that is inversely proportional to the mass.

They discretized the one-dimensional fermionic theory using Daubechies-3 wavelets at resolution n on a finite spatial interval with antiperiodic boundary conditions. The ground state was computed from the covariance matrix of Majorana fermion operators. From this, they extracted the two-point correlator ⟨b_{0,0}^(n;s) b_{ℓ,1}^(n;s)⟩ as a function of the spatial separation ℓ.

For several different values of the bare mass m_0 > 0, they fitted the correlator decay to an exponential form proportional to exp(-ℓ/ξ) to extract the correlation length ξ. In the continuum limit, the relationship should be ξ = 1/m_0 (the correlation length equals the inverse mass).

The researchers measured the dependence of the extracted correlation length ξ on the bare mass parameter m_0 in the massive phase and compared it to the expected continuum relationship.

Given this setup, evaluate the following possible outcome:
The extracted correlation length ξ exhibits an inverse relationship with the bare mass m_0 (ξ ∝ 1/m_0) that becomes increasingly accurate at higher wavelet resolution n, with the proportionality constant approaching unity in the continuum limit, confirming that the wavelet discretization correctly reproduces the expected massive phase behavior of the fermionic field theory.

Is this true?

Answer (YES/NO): NO